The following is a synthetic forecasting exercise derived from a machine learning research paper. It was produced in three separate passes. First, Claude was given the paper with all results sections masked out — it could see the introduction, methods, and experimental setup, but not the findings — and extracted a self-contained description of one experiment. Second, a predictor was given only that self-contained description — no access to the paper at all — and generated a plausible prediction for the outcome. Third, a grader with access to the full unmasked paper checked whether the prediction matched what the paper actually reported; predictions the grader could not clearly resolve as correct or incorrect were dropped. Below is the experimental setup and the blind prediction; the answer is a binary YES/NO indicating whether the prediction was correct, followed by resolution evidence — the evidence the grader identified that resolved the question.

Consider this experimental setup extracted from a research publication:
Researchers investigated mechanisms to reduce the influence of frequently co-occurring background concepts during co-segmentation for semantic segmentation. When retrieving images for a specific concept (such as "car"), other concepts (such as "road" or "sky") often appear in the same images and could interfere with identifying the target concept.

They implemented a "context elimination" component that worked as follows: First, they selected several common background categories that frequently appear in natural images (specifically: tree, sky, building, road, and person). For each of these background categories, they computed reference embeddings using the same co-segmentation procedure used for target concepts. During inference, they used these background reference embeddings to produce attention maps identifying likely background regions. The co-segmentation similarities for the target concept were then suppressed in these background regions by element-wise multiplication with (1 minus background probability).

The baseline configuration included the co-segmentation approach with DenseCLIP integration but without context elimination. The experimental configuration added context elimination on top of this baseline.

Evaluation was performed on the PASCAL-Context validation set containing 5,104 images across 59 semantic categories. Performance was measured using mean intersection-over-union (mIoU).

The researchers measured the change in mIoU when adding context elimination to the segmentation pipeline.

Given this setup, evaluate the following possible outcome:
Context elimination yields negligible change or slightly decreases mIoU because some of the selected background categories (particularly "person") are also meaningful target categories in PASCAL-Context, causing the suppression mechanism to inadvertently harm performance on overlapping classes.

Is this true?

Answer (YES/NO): NO